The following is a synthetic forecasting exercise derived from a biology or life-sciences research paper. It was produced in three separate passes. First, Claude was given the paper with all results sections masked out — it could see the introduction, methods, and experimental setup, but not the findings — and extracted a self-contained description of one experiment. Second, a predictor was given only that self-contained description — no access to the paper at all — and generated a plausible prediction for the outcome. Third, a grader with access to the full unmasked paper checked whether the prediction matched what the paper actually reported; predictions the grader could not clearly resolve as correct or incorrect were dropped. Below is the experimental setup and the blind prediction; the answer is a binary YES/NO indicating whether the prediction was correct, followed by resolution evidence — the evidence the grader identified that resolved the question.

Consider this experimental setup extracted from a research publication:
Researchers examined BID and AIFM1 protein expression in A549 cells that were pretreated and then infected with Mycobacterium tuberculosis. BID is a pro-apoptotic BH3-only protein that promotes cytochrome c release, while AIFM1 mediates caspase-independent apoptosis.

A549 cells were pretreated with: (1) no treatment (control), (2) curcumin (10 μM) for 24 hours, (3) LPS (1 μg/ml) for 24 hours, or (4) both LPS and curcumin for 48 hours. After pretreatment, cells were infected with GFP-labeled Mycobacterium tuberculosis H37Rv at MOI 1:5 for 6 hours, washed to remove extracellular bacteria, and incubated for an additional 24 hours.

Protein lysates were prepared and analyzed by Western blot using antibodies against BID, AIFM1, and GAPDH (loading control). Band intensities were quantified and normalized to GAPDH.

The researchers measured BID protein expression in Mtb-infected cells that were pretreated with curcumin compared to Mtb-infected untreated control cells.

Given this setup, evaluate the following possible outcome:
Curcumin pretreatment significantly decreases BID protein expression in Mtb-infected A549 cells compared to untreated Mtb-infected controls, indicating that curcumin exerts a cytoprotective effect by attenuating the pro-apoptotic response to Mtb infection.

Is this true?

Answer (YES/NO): YES